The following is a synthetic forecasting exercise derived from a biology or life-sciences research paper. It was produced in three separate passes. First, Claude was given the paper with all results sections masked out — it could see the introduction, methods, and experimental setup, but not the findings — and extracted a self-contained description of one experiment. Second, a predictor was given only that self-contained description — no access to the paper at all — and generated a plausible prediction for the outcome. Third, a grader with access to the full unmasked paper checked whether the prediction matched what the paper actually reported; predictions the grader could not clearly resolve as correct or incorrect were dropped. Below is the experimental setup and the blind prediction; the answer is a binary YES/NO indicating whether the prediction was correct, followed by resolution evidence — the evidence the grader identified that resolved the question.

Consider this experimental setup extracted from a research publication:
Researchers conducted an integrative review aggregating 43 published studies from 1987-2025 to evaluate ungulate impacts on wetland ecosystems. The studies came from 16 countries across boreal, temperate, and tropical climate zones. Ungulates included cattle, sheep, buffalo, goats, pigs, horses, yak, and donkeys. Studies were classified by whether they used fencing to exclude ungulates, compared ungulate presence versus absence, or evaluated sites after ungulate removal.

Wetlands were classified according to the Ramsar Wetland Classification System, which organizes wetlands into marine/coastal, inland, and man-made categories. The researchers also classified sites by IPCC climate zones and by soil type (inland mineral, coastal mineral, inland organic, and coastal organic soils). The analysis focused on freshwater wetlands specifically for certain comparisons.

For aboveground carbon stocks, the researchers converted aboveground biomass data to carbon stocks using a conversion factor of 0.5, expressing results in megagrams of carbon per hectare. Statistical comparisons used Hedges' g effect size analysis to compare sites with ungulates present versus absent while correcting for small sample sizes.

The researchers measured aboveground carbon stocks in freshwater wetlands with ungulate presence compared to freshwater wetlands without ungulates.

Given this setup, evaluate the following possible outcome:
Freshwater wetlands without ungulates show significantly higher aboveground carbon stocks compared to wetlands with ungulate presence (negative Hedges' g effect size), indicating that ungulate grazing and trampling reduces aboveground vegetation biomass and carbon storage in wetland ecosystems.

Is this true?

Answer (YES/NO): NO